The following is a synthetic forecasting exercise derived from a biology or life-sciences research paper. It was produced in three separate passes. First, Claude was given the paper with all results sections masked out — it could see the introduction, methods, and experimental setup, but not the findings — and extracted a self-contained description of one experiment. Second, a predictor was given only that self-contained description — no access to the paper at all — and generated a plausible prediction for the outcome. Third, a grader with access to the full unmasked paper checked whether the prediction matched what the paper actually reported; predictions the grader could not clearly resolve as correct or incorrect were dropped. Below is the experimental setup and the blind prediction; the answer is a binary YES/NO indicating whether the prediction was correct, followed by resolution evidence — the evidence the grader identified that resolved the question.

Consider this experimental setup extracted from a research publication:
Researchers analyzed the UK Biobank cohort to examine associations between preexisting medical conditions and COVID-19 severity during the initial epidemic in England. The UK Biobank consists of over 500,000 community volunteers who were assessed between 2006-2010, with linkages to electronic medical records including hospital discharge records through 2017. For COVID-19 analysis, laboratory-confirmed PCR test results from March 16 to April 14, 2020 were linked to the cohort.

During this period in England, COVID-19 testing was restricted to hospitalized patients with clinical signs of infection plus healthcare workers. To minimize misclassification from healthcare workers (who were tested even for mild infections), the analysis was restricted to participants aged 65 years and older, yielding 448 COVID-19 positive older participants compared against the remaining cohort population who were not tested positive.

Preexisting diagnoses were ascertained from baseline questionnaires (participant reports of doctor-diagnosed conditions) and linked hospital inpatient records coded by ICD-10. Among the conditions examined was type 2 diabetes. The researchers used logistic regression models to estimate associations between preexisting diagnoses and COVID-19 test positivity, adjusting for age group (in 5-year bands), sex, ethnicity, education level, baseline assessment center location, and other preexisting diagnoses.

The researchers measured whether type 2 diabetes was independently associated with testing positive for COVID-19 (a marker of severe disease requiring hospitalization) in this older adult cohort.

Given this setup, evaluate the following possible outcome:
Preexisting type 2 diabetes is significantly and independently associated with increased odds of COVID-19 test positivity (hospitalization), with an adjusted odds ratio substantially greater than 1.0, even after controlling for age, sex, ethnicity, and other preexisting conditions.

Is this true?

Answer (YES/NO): YES